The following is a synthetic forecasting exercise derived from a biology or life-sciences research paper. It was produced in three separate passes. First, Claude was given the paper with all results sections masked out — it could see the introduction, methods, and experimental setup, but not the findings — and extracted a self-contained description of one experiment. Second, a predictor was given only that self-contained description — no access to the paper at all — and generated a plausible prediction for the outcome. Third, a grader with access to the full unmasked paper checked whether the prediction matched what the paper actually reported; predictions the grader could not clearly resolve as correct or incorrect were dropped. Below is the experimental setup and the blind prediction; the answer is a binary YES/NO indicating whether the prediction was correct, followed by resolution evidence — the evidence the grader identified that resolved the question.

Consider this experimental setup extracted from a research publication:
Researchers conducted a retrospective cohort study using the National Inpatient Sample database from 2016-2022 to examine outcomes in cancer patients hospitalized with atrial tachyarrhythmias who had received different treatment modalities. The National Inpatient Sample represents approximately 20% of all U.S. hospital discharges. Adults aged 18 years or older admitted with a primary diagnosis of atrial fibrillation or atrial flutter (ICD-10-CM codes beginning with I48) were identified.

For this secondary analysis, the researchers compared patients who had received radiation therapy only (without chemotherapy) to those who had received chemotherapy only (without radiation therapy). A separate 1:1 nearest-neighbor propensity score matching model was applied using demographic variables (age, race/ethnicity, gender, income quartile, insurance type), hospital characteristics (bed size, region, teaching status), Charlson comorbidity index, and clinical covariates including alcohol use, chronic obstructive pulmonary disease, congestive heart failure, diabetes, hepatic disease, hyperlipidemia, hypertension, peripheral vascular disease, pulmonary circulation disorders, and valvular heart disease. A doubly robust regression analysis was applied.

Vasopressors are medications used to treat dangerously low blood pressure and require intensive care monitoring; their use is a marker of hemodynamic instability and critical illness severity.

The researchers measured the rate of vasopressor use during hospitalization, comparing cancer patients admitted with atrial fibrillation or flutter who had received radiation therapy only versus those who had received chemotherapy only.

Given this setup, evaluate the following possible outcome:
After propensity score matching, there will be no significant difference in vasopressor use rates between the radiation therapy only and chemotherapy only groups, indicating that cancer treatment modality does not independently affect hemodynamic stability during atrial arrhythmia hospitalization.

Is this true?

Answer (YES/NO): YES